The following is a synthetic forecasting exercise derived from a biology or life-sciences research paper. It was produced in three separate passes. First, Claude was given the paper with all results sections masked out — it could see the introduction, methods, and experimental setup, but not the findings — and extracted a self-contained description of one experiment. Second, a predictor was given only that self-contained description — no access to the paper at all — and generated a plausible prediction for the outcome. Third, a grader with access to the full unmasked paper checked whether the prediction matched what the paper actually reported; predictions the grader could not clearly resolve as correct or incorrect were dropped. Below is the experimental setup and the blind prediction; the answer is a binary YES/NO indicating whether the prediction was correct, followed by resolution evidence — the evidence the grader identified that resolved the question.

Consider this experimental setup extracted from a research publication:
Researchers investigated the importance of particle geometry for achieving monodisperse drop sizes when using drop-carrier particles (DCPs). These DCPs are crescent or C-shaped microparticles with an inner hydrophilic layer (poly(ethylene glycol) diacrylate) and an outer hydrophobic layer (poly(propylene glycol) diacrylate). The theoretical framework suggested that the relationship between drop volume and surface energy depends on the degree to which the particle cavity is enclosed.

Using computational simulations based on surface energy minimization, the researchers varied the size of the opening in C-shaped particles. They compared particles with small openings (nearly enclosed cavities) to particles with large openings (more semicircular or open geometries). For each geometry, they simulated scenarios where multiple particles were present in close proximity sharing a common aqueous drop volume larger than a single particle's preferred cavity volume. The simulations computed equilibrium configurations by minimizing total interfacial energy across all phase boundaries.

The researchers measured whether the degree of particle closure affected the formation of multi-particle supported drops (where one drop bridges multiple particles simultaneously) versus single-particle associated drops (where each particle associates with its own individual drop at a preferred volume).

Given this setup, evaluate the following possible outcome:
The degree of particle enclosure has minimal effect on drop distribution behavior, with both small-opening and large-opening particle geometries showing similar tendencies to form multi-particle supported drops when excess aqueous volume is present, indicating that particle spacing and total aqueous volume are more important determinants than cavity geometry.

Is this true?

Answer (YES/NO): NO